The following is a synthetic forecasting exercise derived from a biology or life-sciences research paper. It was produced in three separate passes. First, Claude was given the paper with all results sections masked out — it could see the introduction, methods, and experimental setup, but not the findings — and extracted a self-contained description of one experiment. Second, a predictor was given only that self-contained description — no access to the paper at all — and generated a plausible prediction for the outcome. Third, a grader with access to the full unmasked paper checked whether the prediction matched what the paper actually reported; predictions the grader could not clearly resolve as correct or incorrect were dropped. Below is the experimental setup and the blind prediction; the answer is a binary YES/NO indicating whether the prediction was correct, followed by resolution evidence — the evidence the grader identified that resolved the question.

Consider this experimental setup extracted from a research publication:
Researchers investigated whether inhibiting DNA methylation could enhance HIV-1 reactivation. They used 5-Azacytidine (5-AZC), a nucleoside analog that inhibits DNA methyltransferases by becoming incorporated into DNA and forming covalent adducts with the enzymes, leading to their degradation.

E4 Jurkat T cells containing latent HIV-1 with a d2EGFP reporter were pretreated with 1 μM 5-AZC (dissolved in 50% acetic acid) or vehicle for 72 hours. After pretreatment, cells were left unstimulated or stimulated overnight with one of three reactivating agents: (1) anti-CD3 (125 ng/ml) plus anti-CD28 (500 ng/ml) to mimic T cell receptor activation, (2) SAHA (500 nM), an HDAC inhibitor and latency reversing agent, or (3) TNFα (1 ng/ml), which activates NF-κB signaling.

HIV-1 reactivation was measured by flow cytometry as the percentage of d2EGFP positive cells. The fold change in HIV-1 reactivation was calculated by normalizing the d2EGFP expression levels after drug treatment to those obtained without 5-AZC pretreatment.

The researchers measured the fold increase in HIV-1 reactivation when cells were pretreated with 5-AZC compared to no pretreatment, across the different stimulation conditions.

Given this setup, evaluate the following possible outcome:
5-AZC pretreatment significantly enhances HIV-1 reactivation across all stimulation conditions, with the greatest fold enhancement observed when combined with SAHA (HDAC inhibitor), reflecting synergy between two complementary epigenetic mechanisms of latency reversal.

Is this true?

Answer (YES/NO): NO